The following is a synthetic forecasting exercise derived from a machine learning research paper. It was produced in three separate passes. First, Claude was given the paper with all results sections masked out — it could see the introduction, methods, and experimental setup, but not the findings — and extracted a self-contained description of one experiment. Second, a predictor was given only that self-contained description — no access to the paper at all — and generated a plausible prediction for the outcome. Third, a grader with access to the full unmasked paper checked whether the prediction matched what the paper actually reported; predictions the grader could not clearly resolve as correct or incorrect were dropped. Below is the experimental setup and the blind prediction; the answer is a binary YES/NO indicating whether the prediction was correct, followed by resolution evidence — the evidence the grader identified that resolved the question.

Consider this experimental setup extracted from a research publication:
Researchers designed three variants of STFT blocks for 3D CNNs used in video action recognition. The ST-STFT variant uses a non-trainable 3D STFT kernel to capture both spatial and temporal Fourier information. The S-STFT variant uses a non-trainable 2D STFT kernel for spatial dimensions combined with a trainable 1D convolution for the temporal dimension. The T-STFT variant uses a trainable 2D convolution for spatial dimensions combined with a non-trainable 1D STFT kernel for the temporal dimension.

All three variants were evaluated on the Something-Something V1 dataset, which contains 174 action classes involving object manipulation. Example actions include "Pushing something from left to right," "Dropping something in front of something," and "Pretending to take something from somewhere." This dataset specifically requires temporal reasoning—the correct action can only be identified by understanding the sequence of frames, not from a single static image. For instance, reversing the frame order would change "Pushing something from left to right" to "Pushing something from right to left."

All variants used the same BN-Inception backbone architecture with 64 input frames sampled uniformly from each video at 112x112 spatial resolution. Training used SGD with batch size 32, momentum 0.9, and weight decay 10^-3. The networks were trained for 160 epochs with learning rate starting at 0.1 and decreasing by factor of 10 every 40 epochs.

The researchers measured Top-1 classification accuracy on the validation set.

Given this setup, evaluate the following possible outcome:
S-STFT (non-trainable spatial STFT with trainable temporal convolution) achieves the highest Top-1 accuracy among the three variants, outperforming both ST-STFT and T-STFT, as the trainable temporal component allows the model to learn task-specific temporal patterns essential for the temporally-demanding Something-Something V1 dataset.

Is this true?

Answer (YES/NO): NO